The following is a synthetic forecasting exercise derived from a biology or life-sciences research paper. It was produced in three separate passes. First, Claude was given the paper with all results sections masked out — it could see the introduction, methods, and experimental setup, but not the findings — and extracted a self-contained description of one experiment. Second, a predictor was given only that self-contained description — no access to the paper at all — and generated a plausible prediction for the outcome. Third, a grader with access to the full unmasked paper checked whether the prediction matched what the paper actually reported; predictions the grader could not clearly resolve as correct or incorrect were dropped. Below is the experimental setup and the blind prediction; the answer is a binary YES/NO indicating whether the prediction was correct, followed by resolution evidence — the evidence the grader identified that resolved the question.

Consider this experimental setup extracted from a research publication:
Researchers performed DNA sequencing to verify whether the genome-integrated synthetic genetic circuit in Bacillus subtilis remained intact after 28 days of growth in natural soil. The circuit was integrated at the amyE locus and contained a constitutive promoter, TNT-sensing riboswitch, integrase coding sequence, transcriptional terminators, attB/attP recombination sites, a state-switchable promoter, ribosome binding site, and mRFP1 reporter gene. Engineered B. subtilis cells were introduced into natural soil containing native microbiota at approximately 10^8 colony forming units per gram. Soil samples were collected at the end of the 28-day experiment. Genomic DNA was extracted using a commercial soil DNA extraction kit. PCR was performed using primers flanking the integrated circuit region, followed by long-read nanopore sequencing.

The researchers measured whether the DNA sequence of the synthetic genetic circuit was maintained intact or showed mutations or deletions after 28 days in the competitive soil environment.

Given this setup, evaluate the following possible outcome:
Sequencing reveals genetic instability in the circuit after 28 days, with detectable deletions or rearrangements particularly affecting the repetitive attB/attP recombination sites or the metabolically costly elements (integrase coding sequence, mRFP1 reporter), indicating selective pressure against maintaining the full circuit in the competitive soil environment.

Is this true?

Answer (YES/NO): NO